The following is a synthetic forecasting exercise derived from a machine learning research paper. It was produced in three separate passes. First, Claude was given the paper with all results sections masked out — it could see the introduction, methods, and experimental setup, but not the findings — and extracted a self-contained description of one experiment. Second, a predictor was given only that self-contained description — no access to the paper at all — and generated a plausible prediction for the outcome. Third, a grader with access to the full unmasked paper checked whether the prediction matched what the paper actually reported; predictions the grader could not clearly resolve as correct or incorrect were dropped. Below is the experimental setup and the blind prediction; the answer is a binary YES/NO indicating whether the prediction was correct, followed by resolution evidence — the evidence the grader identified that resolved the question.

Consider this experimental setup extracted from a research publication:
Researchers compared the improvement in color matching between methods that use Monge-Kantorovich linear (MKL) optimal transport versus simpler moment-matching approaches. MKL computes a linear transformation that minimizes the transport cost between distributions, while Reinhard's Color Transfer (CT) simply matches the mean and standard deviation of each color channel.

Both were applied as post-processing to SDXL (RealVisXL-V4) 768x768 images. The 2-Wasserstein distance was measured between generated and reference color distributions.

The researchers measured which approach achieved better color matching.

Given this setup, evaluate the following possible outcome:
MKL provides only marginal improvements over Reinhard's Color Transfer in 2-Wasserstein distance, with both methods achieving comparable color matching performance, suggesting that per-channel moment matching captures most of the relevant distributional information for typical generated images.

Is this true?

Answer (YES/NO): YES